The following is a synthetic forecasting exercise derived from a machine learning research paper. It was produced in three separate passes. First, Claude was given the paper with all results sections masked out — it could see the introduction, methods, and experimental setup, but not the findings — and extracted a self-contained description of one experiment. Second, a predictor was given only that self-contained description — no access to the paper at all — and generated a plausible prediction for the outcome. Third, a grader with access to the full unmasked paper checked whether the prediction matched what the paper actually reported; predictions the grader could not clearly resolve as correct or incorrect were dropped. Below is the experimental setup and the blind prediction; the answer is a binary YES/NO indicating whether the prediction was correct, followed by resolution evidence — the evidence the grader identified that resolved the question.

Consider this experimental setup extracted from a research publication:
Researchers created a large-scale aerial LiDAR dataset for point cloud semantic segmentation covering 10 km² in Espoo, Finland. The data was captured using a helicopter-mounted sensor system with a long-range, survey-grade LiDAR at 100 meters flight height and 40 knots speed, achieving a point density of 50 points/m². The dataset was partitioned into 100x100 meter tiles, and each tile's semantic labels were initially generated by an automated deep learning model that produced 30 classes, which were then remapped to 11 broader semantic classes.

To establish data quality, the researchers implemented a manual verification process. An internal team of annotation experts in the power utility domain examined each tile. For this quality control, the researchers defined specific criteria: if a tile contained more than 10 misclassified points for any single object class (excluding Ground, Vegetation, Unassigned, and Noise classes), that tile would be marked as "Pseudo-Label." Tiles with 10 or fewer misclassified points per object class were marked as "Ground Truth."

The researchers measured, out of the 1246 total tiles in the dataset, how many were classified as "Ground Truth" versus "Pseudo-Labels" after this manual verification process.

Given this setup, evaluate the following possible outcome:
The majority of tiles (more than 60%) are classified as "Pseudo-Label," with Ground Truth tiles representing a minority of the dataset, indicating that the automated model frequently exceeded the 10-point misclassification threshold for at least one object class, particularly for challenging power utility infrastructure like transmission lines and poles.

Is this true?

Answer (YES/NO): NO